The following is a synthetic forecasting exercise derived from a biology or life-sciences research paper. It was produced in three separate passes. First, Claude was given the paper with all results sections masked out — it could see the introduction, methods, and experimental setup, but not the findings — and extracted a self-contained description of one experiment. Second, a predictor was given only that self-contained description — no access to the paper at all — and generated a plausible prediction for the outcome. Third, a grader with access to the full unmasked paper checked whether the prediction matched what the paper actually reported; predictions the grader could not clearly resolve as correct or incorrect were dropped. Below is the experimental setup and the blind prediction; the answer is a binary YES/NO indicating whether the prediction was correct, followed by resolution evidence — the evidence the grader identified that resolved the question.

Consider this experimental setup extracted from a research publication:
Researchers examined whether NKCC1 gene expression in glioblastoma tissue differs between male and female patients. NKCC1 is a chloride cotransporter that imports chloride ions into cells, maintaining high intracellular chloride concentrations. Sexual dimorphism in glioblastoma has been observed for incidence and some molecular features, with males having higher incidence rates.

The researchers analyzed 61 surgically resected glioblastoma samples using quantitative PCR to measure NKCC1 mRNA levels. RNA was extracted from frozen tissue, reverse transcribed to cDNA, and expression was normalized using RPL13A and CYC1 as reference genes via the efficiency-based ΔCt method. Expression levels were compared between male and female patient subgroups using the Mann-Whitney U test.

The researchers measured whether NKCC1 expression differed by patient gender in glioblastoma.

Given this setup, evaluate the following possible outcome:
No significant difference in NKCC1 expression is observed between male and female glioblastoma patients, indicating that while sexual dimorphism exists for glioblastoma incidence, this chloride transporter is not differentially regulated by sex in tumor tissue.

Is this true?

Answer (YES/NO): YES